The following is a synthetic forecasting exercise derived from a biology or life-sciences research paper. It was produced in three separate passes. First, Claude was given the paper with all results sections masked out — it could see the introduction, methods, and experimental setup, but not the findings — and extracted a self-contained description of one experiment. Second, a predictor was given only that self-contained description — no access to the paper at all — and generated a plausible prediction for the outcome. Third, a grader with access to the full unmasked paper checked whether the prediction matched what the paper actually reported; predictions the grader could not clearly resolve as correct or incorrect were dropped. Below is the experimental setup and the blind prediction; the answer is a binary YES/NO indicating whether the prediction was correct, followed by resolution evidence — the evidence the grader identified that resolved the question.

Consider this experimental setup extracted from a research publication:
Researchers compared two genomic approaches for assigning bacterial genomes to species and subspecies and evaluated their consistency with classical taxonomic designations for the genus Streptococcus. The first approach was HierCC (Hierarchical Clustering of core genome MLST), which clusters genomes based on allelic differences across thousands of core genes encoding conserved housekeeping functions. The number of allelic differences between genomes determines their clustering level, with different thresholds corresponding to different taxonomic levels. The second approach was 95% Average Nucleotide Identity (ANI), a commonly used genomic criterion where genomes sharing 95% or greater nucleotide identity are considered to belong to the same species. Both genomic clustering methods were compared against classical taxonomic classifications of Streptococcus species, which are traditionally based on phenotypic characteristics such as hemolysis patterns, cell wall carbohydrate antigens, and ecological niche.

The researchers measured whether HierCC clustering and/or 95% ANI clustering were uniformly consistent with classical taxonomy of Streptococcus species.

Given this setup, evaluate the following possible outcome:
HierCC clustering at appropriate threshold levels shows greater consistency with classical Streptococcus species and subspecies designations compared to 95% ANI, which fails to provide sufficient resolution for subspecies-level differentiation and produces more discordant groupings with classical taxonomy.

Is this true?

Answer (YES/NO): NO